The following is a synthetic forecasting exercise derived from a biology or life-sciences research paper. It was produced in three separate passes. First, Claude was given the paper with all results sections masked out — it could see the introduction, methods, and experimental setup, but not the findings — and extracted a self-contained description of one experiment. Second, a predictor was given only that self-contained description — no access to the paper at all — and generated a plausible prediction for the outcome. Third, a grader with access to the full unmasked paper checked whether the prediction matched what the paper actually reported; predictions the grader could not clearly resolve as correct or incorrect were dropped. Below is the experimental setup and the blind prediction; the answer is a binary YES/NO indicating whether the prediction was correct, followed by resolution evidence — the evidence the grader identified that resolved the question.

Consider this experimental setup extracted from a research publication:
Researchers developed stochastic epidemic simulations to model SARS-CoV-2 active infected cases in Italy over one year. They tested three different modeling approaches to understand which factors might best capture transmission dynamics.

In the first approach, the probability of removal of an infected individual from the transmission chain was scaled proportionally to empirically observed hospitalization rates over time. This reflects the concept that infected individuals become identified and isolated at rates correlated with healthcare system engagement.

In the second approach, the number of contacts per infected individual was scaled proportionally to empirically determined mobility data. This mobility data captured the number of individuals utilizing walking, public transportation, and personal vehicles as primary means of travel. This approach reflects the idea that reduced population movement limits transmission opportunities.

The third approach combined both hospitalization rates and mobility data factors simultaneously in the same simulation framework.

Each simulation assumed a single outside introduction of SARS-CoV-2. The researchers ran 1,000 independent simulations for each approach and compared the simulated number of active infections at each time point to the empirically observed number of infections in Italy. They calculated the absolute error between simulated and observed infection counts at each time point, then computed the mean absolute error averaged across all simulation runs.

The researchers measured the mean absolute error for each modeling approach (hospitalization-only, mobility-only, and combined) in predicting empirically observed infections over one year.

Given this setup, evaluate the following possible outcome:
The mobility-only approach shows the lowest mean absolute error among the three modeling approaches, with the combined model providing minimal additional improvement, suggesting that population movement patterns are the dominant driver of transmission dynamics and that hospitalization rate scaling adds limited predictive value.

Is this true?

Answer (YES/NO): NO